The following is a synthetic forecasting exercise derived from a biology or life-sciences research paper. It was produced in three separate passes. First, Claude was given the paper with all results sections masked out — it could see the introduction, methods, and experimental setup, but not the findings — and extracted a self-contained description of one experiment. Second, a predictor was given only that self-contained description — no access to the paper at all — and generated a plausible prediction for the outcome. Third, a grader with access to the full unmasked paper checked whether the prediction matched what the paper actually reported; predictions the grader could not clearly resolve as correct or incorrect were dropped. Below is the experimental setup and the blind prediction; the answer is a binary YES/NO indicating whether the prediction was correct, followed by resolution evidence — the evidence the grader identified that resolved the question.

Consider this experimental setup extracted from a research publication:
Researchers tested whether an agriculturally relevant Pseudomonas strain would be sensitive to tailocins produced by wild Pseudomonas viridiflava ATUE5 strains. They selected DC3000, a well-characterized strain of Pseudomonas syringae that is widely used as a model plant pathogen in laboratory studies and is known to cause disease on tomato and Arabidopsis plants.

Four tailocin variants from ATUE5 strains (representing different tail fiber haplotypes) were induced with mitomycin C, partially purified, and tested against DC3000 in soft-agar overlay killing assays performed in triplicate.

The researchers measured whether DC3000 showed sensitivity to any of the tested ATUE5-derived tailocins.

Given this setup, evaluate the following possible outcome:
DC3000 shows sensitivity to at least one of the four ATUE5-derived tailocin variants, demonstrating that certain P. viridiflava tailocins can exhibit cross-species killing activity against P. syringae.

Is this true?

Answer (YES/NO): YES